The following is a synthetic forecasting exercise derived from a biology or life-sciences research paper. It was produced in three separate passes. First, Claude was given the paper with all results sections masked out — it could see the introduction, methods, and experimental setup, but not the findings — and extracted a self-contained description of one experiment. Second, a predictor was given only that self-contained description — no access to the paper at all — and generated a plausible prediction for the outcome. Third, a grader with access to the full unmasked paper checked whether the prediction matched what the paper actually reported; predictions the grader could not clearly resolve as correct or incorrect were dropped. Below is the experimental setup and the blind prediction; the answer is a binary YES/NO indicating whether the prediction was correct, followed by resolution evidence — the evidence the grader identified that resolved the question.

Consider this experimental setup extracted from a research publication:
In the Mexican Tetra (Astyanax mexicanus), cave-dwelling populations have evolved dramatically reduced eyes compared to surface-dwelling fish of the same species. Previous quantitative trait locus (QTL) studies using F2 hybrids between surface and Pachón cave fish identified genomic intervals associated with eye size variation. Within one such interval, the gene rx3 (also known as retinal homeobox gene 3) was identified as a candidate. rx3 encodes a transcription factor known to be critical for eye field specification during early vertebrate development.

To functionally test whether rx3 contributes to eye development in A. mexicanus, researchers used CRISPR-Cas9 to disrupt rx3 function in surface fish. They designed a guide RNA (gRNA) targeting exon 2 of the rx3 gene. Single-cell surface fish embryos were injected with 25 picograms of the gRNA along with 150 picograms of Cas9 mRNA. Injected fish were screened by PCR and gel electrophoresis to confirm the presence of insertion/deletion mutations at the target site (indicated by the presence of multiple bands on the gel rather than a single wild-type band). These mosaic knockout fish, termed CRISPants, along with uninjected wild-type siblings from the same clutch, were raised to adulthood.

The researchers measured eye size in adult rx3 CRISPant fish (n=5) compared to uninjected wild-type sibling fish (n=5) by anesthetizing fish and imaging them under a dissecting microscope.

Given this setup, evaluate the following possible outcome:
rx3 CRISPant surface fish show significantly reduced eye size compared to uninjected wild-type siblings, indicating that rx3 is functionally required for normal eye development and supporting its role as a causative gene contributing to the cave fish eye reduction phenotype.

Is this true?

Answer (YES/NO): NO